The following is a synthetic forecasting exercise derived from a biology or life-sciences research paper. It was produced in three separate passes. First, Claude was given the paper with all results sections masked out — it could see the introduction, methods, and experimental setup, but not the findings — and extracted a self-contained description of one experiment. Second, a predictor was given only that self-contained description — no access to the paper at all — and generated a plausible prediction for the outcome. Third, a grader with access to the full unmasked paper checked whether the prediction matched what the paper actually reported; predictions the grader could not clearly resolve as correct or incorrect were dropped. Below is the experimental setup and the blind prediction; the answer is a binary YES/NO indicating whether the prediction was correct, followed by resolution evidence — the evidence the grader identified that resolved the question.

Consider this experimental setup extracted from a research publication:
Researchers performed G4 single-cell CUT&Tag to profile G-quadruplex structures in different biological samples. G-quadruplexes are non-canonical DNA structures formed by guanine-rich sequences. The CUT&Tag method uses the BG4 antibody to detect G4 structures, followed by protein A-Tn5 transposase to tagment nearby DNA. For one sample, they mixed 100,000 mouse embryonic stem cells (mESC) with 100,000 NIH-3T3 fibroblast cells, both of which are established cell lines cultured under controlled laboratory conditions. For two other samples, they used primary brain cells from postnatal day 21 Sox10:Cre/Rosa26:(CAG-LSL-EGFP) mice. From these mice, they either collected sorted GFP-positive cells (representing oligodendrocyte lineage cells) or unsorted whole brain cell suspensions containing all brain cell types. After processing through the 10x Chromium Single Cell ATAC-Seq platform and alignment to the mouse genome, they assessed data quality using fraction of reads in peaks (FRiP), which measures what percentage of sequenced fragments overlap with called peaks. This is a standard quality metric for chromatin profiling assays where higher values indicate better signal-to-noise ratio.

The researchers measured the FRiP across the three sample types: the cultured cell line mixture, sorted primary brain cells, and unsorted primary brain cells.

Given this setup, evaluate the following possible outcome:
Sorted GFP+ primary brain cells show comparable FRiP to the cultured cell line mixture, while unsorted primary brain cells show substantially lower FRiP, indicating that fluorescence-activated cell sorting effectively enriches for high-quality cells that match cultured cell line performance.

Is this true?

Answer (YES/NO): NO